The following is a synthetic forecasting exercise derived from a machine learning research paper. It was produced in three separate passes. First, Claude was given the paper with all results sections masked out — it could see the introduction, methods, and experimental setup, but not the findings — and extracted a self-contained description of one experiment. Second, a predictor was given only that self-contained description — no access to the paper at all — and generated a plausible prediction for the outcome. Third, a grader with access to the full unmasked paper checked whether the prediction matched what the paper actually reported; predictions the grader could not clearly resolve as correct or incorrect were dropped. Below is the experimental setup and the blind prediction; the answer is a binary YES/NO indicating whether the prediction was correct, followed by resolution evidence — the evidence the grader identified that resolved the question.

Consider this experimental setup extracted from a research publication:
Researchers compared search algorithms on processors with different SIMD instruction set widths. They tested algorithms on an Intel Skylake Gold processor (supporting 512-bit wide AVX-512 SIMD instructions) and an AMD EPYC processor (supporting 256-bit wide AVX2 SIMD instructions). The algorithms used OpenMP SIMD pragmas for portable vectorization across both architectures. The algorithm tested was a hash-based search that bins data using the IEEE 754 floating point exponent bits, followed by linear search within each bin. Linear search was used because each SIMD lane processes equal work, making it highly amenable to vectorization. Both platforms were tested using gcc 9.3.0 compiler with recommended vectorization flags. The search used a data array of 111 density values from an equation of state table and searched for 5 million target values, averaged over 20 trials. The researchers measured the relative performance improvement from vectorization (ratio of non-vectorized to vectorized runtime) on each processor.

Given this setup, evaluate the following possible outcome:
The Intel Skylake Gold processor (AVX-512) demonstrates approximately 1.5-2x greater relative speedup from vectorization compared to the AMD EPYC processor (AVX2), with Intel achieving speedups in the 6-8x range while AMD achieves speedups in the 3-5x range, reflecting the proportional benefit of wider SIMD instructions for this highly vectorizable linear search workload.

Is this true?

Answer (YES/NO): NO